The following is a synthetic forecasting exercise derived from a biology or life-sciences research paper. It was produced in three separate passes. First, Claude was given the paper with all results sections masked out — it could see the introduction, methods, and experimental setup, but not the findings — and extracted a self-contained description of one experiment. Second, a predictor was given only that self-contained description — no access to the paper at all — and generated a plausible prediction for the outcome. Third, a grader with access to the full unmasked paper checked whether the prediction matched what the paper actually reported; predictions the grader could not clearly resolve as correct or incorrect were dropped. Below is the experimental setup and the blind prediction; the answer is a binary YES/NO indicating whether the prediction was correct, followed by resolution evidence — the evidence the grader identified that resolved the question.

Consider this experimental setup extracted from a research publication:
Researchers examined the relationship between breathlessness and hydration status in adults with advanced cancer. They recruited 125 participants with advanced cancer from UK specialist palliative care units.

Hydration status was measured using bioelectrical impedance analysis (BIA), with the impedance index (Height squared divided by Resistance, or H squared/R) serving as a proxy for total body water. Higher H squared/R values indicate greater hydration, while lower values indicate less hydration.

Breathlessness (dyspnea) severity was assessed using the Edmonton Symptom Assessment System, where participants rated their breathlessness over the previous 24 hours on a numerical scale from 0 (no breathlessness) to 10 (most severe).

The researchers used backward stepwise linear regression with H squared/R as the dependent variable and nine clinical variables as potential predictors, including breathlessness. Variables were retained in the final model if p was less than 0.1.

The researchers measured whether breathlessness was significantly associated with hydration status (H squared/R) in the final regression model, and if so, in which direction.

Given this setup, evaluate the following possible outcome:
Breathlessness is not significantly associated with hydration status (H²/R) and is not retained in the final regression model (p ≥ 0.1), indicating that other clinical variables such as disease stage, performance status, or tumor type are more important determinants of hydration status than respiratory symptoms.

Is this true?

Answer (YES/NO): NO